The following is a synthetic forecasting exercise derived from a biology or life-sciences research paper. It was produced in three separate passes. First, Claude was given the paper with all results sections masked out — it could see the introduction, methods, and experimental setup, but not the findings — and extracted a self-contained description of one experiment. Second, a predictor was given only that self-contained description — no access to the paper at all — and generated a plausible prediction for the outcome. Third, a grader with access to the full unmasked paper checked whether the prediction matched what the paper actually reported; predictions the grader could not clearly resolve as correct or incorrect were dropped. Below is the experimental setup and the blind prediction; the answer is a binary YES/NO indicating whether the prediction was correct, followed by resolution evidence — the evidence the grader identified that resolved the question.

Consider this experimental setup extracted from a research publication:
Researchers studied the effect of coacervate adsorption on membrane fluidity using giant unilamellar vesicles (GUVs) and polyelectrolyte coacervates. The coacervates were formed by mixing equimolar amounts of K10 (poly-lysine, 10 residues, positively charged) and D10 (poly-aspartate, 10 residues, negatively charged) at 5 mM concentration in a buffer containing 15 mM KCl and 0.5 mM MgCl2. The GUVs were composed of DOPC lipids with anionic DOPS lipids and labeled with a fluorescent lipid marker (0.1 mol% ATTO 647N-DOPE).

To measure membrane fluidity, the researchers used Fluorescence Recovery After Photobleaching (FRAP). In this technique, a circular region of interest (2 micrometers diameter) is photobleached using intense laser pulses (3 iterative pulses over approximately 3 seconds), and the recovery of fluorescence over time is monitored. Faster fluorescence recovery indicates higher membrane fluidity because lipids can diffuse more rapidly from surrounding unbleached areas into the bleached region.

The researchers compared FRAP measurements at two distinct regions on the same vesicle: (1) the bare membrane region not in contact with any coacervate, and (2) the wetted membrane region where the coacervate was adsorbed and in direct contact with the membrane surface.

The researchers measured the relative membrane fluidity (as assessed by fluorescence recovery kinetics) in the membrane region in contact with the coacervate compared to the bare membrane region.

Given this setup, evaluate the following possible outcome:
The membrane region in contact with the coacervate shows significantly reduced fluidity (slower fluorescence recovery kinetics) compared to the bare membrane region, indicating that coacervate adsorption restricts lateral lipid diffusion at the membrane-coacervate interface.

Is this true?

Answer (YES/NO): YES